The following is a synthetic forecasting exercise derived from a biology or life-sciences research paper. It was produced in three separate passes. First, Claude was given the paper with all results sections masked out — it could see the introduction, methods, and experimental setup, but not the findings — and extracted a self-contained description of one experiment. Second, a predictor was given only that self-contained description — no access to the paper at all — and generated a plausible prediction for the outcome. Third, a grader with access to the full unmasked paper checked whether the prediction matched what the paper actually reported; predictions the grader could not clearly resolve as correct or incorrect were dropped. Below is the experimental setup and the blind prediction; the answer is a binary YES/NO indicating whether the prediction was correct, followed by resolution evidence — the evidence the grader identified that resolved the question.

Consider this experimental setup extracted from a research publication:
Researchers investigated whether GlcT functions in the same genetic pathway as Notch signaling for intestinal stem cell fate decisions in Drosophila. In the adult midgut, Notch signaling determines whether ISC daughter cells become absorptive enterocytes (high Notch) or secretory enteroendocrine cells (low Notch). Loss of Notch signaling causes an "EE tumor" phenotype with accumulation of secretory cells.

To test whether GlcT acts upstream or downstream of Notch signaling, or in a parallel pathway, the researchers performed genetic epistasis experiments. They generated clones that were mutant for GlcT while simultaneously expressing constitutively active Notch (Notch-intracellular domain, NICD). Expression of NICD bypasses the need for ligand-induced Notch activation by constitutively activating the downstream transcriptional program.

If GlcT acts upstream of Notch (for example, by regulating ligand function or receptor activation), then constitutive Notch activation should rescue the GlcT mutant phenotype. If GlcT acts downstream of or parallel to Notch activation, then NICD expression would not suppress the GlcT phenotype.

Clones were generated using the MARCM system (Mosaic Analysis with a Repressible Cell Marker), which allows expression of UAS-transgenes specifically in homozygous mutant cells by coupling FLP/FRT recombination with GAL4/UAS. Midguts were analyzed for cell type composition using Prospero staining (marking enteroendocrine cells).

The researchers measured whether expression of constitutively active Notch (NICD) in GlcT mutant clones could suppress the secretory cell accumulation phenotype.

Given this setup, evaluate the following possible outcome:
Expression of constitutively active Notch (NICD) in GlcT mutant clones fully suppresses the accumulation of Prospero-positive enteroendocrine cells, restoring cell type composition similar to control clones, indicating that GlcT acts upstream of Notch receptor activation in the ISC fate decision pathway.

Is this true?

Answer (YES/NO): NO